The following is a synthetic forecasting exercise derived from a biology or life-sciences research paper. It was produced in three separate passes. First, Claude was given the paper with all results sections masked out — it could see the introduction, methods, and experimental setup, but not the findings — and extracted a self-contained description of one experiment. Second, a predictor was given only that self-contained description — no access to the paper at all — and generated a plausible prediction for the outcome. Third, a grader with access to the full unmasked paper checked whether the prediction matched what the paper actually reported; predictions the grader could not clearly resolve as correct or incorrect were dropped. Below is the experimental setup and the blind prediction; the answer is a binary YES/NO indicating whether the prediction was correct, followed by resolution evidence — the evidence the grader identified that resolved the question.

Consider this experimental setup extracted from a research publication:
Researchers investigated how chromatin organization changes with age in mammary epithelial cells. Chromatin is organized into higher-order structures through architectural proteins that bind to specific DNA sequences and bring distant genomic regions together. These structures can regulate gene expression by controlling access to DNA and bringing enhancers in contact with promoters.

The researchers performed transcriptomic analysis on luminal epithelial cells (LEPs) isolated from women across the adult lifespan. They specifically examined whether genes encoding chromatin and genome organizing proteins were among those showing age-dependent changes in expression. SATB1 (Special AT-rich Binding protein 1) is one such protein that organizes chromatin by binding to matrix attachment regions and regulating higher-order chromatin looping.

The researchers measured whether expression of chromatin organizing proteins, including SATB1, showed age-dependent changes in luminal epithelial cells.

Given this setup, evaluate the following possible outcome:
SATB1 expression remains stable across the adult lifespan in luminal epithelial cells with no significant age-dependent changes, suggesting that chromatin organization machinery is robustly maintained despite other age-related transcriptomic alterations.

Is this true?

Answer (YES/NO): NO